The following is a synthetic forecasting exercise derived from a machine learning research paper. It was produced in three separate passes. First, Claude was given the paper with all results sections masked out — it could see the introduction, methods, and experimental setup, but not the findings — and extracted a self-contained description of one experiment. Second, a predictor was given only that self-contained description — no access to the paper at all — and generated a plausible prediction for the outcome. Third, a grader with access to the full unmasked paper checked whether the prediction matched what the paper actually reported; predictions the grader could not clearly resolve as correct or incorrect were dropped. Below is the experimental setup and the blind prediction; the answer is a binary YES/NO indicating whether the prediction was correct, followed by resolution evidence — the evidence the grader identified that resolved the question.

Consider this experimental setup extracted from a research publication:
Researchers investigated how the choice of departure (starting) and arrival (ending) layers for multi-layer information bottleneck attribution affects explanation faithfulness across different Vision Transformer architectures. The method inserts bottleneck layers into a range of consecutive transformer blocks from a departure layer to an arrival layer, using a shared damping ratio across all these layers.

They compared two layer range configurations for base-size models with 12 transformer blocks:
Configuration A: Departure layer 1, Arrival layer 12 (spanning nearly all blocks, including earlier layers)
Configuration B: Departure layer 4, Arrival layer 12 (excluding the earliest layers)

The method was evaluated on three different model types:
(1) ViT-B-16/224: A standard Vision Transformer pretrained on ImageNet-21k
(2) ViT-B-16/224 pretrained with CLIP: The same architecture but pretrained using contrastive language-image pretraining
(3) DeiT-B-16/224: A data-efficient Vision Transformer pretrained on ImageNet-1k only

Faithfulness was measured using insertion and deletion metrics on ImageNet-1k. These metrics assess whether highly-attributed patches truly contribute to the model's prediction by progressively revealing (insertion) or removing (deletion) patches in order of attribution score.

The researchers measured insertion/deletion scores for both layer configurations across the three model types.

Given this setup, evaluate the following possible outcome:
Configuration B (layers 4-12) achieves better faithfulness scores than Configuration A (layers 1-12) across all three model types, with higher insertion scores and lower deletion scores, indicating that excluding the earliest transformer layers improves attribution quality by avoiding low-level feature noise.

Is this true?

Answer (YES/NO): NO